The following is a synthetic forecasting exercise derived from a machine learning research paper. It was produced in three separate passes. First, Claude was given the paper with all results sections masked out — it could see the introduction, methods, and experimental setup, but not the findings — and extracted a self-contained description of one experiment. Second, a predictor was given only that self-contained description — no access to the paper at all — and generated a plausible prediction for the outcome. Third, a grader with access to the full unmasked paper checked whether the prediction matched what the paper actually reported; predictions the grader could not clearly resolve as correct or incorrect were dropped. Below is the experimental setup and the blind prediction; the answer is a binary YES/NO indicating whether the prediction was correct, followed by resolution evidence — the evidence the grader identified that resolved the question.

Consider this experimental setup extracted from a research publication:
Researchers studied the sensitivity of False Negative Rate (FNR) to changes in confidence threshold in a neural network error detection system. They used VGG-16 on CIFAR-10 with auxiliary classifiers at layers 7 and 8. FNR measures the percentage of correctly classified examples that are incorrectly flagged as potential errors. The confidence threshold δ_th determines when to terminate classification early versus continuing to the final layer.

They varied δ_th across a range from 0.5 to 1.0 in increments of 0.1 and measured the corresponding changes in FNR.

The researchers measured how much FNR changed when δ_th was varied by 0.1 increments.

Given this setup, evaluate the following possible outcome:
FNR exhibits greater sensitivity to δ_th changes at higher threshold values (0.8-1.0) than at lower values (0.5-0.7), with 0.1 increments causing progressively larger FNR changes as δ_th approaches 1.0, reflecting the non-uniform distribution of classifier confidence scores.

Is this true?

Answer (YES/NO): NO